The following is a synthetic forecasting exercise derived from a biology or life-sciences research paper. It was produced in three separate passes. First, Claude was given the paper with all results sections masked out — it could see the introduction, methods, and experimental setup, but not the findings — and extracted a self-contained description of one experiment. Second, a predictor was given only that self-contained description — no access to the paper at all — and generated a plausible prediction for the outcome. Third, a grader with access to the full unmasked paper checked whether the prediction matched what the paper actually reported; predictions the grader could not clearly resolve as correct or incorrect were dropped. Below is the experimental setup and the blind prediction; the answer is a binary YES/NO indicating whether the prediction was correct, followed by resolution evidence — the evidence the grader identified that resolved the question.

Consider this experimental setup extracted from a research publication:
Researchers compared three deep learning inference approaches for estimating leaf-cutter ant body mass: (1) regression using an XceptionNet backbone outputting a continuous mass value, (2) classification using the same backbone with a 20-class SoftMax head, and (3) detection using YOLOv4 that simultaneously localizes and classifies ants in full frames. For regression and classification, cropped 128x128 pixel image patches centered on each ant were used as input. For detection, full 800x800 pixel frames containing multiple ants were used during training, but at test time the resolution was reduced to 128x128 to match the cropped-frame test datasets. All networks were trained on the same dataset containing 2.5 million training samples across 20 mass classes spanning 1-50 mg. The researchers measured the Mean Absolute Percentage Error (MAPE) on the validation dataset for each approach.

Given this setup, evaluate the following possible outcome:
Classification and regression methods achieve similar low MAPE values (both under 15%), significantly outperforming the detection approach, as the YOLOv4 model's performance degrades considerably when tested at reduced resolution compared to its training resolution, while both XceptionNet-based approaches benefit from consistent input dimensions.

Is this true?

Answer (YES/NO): NO